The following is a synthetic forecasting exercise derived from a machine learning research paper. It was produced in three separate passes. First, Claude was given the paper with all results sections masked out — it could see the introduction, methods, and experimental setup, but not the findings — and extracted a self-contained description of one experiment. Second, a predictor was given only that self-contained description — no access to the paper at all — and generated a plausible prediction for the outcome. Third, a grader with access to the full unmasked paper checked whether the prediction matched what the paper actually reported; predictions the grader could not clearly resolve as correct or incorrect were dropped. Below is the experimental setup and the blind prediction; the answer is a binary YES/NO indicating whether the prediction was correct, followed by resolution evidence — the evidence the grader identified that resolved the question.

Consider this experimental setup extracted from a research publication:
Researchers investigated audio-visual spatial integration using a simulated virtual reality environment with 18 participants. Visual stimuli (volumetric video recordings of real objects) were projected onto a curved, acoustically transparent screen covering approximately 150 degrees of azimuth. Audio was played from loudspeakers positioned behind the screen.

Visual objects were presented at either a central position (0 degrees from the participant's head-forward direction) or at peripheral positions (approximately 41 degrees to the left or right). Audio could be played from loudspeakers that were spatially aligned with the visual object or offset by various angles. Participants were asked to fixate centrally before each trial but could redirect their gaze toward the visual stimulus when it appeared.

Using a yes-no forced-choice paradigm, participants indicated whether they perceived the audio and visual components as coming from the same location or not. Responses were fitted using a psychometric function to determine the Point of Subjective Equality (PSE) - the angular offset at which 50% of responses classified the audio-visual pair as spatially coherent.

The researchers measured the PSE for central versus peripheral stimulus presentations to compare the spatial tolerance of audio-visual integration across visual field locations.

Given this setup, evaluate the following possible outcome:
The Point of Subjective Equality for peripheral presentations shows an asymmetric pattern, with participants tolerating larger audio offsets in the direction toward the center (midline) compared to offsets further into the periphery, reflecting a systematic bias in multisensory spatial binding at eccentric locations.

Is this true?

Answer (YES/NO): NO